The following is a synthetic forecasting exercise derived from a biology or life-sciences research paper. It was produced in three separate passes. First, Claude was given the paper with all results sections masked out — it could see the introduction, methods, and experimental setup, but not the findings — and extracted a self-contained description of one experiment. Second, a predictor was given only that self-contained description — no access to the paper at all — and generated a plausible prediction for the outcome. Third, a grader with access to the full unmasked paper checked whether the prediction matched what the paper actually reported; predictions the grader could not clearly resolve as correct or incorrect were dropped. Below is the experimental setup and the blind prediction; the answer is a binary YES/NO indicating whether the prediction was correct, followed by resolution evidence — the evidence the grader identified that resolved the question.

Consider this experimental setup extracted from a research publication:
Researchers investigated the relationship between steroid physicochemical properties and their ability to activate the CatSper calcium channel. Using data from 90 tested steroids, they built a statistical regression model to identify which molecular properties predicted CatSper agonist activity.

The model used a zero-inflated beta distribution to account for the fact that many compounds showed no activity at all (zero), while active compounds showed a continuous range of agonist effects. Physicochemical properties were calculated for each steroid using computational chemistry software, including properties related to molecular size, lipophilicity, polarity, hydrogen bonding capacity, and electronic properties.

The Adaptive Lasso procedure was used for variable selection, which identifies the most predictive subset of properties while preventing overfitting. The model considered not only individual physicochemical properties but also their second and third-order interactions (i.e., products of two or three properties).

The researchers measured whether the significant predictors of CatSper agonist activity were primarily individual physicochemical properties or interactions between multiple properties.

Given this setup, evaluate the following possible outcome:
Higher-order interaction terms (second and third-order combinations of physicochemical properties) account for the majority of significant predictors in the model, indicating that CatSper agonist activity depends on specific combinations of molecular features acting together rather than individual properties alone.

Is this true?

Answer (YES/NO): YES